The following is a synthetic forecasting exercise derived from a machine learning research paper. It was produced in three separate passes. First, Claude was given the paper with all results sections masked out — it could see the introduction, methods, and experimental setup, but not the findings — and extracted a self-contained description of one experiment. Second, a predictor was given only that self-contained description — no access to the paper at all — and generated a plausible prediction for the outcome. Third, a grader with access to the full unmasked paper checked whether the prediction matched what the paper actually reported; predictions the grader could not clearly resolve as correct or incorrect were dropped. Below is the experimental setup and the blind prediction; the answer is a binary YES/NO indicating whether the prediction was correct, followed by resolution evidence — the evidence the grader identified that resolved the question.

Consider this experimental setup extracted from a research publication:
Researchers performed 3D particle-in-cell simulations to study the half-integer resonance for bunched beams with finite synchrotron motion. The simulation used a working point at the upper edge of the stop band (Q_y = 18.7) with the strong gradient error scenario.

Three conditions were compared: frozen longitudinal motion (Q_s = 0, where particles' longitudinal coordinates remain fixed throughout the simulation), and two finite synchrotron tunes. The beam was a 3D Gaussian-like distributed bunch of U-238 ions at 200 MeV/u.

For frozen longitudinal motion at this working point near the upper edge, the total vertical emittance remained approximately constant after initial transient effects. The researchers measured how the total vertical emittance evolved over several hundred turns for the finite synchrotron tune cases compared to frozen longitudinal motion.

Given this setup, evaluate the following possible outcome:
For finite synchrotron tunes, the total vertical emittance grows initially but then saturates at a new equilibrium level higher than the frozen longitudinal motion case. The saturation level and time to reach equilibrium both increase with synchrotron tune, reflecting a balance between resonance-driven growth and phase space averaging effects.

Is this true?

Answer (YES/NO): NO